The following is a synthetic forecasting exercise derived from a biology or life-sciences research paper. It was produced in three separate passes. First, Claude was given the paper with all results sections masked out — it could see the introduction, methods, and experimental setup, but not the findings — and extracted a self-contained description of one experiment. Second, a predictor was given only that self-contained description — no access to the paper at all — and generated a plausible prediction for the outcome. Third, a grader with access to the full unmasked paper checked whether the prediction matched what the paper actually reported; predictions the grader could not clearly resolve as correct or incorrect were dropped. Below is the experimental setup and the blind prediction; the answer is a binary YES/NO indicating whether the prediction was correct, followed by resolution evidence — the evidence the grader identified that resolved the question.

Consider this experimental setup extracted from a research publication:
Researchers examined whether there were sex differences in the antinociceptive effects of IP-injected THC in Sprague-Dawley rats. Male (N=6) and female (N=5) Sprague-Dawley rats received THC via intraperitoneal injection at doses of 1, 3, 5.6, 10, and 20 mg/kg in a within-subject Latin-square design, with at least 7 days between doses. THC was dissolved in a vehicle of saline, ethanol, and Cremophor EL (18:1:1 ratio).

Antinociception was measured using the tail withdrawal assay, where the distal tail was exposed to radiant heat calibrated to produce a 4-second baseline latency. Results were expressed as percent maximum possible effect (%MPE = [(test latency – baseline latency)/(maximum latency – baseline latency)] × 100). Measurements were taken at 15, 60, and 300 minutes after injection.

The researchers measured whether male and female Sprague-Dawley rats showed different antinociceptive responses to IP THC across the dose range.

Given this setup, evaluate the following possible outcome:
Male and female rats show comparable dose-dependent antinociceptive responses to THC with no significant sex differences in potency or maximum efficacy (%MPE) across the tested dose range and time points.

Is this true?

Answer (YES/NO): NO